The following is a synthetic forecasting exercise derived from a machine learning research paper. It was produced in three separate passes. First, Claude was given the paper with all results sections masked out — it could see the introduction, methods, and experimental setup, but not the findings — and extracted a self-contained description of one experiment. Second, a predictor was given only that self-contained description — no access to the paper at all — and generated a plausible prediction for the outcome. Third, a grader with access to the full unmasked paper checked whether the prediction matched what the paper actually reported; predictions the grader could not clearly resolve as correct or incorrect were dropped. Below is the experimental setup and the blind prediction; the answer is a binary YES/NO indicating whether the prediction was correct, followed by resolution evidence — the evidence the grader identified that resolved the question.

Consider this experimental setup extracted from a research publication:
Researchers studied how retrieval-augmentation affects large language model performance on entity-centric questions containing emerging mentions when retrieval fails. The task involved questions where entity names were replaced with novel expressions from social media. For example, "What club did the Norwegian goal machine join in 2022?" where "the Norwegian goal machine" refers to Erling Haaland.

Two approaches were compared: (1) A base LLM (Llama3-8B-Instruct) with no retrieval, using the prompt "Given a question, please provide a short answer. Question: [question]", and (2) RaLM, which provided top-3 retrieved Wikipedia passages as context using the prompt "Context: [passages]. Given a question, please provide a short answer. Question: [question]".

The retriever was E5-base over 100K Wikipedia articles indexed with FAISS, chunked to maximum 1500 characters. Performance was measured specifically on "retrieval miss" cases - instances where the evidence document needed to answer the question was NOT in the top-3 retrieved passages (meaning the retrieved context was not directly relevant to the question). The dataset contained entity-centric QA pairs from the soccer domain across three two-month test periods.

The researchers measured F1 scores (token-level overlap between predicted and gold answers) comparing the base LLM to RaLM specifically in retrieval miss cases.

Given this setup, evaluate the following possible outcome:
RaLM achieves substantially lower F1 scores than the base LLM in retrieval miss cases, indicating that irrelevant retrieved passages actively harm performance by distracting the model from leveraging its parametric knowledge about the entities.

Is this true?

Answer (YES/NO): NO